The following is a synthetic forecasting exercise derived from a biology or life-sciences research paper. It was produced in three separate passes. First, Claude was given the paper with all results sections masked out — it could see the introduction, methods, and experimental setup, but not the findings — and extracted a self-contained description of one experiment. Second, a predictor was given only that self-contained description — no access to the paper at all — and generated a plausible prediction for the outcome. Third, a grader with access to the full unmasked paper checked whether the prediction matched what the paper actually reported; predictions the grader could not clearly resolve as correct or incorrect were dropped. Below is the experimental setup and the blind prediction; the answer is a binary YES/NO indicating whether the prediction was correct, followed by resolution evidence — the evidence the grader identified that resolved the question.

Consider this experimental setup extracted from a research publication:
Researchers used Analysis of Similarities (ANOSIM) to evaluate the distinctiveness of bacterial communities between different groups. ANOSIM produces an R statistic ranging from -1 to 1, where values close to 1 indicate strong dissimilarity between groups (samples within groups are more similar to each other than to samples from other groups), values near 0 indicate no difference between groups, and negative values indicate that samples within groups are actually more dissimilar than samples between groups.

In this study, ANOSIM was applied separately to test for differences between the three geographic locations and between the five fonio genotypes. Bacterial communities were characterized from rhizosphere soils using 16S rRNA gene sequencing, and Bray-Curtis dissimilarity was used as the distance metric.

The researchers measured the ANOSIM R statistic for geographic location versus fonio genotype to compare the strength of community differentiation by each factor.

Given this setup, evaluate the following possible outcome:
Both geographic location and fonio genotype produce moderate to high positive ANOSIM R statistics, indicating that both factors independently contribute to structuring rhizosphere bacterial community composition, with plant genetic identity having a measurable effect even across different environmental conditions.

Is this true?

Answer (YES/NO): NO